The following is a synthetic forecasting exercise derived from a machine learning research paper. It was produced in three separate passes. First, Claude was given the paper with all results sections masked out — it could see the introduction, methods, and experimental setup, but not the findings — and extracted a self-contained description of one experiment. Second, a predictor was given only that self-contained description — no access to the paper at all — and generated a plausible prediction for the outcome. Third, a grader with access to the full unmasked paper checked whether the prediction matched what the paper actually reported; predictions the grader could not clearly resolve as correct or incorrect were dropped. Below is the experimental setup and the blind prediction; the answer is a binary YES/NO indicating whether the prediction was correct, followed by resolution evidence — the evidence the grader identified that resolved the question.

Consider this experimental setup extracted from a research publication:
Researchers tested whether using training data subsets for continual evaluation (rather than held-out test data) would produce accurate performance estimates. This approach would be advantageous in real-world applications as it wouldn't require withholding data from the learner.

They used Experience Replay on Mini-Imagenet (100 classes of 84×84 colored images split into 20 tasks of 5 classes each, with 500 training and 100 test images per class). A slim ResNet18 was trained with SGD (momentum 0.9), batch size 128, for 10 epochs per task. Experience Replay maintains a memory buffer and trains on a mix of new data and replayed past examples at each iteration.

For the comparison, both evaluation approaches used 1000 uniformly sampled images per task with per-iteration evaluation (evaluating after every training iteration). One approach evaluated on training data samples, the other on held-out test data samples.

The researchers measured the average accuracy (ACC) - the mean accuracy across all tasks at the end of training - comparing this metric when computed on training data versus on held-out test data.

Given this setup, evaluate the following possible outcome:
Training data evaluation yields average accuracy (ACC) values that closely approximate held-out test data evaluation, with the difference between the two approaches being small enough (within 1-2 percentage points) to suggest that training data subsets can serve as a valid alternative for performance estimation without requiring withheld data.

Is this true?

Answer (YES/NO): YES